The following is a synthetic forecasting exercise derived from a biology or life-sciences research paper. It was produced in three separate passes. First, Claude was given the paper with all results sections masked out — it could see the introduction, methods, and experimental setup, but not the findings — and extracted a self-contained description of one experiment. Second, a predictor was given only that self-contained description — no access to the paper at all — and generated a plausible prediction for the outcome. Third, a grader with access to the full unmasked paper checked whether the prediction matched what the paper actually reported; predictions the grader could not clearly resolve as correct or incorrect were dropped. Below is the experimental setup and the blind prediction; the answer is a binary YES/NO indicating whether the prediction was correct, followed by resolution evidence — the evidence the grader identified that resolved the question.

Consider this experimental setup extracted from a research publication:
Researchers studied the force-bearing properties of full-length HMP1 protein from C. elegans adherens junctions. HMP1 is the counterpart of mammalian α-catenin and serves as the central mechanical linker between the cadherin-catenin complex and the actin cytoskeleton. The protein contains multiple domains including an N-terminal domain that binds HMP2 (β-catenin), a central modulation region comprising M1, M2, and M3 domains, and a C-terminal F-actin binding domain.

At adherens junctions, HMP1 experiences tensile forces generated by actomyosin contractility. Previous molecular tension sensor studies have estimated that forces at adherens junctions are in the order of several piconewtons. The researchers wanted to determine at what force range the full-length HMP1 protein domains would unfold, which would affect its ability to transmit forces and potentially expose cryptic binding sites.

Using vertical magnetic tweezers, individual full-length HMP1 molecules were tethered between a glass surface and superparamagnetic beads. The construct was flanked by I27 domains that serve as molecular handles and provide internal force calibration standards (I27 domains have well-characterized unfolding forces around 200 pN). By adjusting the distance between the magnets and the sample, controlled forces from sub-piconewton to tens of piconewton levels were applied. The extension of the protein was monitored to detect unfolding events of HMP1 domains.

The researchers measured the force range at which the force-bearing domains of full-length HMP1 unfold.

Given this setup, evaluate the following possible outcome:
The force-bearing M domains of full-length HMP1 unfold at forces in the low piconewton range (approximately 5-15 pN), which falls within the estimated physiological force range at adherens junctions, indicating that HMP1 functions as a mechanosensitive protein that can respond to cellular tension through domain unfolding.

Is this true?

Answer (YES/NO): NO